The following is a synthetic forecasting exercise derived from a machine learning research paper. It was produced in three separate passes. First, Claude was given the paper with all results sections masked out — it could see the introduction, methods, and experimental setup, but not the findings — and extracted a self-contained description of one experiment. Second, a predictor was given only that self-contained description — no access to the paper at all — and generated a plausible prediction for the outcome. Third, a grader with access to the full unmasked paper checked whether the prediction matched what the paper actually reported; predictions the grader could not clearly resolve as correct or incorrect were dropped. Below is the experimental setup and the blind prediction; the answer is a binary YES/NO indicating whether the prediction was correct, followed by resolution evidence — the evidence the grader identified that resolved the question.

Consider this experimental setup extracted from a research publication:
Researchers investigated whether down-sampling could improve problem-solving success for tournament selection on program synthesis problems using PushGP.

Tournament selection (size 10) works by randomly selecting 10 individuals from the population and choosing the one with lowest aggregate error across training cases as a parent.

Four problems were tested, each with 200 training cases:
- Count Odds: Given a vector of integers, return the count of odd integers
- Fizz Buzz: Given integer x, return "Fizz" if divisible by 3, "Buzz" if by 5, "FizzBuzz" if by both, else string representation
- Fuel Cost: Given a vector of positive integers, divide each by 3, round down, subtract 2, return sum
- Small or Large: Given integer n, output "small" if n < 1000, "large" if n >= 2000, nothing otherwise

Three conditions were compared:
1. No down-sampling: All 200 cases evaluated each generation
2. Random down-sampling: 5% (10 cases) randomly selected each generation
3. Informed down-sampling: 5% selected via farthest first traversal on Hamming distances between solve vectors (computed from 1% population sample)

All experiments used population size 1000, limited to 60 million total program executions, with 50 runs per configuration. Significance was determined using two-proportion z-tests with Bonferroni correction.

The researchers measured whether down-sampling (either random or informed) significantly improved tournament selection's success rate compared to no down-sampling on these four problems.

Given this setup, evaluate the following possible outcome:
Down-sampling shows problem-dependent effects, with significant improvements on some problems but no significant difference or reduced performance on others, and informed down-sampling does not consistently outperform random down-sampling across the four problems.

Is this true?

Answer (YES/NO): YES